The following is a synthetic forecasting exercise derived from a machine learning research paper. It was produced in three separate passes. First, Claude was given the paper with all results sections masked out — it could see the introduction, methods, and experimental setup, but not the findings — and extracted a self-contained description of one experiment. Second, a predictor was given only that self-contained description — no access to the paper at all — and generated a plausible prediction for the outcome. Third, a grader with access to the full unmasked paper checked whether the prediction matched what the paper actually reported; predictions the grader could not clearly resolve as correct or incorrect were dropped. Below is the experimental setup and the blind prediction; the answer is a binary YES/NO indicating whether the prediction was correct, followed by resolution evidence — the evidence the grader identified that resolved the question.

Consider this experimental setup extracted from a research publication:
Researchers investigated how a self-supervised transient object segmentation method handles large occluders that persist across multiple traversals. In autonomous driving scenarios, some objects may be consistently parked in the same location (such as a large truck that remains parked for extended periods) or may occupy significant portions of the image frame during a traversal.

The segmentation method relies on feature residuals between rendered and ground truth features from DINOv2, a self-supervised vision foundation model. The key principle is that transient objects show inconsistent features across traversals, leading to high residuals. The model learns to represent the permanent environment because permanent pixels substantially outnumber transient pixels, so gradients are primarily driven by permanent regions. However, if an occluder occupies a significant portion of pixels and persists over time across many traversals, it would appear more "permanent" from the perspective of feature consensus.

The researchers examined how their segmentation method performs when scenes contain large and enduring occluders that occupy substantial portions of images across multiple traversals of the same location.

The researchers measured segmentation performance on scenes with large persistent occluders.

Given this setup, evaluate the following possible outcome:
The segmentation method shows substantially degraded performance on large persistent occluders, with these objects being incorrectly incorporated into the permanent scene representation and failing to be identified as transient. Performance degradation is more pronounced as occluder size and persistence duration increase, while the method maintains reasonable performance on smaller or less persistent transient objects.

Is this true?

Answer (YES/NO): YES